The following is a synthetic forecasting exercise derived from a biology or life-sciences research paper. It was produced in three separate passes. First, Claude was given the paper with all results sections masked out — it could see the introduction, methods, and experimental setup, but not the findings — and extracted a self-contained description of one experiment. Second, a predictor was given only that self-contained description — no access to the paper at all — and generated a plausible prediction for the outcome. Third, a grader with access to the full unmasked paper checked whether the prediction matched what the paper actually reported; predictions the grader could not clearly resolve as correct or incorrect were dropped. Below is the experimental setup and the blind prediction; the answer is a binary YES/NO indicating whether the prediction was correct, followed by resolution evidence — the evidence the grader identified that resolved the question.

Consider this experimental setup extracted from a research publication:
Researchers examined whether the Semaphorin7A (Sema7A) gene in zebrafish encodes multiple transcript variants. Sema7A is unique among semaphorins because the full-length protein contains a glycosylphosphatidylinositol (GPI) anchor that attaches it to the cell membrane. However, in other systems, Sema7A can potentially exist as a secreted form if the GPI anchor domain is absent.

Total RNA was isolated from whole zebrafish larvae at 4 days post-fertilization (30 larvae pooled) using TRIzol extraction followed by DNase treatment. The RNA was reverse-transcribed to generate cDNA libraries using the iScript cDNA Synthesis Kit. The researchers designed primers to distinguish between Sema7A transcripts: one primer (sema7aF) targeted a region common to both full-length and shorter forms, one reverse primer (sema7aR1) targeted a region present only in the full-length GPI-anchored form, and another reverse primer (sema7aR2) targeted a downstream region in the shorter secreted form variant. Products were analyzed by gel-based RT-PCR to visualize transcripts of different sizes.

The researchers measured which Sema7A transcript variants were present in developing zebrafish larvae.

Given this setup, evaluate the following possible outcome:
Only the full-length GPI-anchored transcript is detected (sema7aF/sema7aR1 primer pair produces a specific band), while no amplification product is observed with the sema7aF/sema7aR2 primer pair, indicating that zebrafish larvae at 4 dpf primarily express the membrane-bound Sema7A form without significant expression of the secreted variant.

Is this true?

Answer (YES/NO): NO